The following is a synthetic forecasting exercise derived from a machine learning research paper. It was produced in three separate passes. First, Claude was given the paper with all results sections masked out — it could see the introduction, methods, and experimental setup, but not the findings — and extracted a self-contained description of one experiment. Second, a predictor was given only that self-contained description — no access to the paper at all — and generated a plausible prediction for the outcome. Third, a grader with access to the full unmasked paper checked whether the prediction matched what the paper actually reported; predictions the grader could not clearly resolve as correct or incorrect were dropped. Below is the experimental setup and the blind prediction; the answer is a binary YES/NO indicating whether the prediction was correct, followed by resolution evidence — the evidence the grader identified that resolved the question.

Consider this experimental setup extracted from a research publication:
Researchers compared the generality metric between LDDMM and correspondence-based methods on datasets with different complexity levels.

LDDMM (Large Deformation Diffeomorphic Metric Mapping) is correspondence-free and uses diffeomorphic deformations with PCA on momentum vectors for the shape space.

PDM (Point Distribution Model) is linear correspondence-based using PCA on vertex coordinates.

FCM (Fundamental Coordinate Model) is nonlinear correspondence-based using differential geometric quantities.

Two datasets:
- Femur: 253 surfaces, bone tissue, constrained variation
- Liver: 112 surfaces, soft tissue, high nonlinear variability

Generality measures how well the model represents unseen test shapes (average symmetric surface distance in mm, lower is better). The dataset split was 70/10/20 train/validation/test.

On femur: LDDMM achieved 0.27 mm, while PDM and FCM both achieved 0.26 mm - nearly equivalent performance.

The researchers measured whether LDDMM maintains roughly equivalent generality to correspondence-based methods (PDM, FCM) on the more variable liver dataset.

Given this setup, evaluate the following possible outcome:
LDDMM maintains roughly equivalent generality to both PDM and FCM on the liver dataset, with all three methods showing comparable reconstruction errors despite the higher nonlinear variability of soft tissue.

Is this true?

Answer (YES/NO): NO